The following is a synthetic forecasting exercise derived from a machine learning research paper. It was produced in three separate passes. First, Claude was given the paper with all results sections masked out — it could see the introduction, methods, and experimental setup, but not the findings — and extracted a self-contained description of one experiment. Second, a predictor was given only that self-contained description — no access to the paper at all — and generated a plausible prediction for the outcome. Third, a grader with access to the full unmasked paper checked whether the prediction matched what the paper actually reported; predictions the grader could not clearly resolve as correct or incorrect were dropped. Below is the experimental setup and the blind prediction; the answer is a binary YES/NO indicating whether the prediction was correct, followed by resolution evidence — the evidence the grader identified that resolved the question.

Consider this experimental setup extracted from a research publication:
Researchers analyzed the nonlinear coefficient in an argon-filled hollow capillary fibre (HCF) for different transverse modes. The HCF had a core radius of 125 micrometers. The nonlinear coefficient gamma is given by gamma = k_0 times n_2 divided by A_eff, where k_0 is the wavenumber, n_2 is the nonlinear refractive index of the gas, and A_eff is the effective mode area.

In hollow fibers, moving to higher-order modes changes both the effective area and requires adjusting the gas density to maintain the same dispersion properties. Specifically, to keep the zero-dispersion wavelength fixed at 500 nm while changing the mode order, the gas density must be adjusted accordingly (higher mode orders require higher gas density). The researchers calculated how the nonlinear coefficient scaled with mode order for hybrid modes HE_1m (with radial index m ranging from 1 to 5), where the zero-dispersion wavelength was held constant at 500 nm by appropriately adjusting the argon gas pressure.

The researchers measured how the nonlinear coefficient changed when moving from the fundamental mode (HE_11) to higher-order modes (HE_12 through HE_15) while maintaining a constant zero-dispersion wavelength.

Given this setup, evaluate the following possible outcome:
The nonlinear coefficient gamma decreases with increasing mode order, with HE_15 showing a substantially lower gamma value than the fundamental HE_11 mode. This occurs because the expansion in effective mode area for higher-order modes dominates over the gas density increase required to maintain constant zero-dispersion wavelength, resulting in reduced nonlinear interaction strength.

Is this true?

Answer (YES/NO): NO